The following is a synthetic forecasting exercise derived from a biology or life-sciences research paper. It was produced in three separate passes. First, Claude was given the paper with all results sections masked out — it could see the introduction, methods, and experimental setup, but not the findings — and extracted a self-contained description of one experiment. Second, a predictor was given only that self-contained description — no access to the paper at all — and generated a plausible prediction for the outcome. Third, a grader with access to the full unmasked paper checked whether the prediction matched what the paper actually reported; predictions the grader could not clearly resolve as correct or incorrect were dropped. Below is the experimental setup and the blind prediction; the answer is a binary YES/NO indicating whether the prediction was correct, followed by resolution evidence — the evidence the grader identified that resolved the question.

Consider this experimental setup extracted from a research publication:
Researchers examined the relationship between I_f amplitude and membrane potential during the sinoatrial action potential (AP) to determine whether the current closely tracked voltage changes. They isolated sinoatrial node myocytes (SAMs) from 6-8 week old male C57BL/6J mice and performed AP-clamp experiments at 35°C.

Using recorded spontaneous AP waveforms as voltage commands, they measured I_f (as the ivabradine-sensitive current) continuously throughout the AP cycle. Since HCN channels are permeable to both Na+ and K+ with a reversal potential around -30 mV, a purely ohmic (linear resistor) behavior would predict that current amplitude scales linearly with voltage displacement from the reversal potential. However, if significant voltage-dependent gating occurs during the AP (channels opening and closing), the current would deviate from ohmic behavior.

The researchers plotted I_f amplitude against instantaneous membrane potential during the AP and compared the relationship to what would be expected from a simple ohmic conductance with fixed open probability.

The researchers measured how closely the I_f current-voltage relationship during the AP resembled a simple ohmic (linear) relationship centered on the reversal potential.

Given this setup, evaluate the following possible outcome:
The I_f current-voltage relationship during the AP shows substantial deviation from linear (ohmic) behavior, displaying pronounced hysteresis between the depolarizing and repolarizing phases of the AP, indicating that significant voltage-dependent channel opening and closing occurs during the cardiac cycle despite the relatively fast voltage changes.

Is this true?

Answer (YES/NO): NO